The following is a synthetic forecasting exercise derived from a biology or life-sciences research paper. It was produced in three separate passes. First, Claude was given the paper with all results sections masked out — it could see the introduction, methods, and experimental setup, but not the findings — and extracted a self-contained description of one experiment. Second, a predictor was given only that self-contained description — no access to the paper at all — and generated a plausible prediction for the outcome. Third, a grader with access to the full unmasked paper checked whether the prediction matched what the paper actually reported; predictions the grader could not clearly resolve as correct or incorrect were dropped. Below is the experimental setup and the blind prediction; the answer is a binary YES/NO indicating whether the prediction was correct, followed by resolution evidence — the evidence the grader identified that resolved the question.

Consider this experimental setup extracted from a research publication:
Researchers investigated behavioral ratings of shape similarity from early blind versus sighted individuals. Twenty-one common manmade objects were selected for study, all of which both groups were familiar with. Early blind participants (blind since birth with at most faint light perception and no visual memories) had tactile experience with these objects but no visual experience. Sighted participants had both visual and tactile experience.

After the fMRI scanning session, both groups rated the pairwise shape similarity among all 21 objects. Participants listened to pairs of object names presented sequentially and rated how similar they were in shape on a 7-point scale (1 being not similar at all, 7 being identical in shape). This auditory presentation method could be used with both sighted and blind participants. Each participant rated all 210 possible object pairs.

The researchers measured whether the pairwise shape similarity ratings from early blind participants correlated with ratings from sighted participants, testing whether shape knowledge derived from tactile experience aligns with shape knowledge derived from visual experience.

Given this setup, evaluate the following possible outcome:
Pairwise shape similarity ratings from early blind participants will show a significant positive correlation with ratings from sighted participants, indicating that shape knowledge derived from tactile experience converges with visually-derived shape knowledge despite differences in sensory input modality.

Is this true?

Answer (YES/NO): YES